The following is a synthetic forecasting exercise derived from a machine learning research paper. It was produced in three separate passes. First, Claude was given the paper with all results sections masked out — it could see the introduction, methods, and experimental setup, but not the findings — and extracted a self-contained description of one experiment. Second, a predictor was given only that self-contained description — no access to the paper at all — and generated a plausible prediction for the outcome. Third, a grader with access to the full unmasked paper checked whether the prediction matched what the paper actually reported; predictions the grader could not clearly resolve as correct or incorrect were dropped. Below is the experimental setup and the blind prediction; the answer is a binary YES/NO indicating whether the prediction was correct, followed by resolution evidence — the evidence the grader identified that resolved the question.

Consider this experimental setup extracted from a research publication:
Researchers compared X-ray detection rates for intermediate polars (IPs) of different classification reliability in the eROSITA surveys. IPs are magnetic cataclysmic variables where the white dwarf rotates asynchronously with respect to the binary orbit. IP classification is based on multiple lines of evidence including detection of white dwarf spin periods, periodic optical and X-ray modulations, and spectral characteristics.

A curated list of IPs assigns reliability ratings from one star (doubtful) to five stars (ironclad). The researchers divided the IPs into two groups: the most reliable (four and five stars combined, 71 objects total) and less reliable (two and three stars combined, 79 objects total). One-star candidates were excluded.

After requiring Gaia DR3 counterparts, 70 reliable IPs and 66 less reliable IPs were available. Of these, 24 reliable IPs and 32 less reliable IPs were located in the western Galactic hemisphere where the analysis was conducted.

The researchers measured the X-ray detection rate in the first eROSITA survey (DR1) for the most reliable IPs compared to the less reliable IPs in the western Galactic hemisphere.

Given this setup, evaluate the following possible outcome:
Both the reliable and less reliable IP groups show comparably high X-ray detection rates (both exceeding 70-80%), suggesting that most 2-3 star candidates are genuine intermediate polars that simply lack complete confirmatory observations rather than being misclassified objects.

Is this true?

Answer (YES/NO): NO